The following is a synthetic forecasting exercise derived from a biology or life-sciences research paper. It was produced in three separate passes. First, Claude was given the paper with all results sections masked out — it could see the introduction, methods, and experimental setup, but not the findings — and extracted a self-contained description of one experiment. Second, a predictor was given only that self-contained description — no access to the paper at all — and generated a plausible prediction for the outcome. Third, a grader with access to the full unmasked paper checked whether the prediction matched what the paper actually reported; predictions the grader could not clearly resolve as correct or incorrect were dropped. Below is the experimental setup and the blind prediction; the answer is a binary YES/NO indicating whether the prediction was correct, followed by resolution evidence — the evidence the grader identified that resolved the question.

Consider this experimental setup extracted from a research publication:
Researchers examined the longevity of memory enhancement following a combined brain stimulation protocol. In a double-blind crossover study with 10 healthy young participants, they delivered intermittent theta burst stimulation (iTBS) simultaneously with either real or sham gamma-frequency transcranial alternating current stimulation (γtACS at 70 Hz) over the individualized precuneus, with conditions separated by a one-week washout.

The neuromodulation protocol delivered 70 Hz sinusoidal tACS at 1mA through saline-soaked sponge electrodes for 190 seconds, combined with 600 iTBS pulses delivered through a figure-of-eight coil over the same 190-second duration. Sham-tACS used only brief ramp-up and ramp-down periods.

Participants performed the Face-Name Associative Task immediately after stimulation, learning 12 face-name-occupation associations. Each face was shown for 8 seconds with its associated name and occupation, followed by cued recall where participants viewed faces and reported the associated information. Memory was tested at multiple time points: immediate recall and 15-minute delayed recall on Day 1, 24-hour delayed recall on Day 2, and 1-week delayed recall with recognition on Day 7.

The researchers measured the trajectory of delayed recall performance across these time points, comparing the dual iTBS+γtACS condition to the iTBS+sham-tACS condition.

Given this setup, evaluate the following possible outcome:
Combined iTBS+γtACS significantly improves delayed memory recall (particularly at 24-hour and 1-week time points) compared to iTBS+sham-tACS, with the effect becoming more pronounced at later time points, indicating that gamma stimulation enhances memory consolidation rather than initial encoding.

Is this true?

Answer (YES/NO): NO